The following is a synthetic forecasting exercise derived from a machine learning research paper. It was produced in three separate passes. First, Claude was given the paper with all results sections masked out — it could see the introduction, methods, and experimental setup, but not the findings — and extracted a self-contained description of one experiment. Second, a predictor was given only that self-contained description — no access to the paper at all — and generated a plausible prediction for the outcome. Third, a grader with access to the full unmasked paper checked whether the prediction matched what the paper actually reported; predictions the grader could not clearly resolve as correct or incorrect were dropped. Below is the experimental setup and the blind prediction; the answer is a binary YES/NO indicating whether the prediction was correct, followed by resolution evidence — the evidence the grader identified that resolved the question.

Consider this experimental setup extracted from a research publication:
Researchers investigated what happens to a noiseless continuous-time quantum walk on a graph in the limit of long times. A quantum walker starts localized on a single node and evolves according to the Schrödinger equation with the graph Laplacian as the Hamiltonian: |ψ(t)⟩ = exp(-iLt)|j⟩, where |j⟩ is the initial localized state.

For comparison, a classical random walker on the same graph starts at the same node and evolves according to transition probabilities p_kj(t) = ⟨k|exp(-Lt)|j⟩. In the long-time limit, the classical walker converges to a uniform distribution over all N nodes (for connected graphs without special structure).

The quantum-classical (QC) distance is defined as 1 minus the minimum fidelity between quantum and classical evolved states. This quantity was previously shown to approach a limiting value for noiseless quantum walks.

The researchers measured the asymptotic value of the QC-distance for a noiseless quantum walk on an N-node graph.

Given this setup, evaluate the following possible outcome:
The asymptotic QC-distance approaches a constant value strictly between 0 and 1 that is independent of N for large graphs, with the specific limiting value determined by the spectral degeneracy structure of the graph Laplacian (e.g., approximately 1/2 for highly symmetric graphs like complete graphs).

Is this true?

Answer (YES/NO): NO